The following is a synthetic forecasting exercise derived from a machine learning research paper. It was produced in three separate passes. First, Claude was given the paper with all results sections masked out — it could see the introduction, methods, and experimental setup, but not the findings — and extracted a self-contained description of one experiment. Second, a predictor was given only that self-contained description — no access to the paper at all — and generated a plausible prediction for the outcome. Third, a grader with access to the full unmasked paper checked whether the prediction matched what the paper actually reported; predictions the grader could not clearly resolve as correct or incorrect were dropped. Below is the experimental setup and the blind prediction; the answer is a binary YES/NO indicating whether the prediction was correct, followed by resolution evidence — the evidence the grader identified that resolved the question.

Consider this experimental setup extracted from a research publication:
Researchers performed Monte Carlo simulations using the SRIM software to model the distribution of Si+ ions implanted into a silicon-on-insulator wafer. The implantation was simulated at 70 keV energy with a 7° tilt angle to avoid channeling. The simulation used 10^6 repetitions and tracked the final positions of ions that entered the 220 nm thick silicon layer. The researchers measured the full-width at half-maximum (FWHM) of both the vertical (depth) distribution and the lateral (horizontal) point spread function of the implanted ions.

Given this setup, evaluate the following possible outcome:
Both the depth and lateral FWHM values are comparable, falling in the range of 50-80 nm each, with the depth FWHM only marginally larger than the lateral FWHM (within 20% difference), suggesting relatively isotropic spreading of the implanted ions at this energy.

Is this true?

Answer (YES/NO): NO